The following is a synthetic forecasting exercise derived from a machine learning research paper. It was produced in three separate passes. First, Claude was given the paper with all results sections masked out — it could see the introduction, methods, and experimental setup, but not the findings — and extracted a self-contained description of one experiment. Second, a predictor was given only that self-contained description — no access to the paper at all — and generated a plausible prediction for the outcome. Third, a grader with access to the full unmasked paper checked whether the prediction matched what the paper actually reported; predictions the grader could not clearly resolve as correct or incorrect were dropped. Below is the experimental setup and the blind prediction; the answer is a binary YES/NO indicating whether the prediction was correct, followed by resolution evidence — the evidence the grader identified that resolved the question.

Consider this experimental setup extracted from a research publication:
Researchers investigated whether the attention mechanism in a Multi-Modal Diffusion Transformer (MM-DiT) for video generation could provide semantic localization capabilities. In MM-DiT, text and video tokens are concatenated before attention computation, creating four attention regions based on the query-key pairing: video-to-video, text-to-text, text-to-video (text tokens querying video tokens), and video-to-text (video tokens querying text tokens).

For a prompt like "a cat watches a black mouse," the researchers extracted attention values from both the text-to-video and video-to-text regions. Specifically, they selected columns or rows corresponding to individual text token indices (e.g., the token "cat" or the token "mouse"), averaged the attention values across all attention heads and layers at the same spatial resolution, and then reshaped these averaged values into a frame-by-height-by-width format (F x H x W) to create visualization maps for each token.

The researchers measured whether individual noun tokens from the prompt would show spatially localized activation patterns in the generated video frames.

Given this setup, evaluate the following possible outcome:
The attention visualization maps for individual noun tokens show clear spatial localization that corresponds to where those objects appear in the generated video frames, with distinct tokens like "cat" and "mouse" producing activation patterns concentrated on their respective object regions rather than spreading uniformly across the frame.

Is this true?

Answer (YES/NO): YES